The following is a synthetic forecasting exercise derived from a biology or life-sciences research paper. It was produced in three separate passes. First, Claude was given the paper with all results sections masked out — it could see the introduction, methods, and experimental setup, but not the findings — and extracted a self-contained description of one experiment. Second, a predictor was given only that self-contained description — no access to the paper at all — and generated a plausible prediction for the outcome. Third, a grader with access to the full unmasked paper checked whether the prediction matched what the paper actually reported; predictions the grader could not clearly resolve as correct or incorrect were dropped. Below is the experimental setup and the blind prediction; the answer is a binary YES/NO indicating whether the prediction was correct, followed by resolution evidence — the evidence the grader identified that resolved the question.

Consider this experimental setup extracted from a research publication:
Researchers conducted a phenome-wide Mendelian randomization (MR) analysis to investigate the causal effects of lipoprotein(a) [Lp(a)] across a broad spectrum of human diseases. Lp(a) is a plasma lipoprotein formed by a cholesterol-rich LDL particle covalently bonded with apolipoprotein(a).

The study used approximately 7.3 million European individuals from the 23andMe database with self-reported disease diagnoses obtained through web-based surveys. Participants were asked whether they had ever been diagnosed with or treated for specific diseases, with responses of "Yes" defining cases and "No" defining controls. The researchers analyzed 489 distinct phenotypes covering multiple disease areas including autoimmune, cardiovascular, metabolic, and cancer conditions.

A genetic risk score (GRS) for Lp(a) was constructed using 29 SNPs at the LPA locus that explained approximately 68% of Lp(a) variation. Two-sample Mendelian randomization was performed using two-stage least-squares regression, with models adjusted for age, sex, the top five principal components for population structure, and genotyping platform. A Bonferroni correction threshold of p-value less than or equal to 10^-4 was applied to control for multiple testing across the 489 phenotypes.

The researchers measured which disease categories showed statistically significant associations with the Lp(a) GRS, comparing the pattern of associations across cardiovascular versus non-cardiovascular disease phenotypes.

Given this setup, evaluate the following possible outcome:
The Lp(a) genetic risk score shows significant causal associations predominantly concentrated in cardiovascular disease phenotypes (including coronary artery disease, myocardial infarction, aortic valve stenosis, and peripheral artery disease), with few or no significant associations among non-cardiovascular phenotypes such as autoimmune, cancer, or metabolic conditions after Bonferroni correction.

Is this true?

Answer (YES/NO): YES